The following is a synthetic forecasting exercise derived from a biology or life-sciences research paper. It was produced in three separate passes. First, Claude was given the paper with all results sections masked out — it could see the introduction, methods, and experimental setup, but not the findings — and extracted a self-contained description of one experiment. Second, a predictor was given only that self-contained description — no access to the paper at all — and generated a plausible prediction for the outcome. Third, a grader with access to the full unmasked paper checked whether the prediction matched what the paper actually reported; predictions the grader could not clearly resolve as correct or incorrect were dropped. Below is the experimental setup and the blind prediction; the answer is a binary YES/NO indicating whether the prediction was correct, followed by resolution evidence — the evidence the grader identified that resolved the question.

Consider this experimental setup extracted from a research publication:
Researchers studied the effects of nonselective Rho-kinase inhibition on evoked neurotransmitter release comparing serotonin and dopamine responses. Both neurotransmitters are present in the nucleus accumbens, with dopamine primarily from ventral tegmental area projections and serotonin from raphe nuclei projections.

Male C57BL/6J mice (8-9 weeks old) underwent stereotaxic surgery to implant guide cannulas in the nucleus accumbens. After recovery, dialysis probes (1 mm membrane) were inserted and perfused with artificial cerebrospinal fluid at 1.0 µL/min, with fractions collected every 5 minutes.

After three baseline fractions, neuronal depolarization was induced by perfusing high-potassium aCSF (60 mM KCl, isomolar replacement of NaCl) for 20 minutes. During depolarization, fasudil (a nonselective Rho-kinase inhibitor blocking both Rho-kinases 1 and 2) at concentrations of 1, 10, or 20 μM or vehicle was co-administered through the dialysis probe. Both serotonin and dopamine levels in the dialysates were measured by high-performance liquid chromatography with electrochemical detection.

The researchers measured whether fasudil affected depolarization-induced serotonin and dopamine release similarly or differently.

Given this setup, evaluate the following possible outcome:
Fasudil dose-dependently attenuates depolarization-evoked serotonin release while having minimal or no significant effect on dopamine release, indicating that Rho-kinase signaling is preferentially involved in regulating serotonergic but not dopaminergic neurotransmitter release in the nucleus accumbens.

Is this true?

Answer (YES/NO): NO